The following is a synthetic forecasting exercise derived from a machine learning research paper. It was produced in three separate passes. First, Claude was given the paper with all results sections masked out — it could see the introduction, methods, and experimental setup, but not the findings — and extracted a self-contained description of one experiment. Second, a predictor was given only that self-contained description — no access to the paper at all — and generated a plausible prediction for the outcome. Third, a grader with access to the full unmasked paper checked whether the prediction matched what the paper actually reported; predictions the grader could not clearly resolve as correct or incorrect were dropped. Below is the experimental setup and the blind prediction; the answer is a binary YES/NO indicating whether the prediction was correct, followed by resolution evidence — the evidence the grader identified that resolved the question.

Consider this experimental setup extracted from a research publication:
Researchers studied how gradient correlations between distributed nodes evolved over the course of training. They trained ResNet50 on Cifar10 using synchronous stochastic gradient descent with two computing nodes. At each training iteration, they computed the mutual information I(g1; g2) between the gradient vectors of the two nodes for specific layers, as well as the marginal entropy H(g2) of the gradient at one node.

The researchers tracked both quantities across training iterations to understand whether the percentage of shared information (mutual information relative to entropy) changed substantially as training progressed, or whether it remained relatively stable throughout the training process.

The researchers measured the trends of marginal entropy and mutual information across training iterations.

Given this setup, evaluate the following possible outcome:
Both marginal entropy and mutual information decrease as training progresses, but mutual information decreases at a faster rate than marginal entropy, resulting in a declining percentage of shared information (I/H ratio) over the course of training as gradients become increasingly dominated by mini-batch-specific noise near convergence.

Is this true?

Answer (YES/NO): NO